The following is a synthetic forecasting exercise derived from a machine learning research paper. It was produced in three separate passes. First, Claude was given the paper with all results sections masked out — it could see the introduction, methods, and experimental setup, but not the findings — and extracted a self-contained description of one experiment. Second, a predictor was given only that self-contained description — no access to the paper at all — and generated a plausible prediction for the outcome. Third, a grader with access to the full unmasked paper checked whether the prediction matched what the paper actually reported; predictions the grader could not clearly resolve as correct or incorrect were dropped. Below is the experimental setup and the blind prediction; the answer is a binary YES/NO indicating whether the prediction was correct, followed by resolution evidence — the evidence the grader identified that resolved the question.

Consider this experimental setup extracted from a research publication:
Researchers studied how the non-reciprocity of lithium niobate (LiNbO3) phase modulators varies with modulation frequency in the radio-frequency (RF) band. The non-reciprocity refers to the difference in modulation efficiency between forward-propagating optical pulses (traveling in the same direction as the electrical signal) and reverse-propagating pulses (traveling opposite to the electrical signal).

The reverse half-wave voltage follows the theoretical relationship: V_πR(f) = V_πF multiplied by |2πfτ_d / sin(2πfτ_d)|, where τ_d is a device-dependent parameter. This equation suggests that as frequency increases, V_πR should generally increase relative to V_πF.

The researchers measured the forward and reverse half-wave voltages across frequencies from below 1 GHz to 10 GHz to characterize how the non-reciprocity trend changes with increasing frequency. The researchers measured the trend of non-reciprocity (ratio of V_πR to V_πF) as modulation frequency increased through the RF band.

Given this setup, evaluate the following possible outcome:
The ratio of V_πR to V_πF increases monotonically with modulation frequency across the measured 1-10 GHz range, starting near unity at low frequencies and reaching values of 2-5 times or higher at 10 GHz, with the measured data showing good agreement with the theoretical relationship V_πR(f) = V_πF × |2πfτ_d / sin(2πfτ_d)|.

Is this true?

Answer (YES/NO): NO